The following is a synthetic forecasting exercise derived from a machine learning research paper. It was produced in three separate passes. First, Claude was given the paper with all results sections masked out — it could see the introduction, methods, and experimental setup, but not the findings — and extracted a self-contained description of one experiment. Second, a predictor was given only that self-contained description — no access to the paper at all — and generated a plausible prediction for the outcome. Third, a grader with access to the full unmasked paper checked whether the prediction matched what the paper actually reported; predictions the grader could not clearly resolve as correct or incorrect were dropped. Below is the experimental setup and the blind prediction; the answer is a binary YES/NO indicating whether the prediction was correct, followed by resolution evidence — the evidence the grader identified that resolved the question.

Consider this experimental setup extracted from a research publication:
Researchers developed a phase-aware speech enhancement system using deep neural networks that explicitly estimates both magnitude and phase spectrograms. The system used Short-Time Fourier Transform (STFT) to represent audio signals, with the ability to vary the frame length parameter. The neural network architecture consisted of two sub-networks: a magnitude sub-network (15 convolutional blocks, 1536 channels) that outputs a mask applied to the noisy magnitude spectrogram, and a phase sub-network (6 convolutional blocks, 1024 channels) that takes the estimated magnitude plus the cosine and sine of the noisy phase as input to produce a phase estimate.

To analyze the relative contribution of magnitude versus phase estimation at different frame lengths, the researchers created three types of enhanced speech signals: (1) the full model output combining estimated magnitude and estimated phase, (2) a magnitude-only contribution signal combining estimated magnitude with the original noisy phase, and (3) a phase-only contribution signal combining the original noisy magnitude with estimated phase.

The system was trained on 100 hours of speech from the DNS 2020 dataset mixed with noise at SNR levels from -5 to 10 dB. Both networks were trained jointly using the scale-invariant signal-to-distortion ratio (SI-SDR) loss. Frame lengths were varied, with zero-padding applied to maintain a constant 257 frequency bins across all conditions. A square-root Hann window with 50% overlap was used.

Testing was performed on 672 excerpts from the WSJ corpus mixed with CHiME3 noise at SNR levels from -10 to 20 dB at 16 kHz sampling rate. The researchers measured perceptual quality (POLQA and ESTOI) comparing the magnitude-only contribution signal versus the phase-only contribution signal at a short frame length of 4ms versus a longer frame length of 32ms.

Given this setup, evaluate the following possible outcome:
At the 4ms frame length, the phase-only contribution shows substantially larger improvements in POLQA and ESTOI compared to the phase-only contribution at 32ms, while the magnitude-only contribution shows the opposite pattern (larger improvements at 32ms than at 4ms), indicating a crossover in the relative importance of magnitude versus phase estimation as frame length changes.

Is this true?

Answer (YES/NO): YES